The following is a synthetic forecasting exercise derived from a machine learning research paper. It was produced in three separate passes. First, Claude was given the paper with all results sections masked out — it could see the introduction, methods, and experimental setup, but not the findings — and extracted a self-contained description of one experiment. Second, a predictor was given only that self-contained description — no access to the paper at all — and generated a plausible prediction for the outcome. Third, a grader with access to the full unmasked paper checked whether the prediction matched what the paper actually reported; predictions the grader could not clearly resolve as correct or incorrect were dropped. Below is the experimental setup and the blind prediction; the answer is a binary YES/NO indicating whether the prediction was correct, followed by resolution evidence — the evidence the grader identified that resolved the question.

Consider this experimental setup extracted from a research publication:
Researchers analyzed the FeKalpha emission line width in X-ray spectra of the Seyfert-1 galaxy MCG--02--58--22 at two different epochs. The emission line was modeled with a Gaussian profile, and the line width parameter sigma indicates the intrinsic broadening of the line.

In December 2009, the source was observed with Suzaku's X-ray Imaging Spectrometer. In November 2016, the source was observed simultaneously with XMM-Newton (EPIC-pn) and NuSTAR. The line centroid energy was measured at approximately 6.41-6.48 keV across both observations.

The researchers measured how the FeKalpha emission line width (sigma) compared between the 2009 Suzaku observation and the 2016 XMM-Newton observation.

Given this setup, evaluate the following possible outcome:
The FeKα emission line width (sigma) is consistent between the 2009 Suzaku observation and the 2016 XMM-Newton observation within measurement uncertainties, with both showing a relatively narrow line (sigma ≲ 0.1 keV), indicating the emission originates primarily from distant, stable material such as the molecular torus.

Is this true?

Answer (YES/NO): NO